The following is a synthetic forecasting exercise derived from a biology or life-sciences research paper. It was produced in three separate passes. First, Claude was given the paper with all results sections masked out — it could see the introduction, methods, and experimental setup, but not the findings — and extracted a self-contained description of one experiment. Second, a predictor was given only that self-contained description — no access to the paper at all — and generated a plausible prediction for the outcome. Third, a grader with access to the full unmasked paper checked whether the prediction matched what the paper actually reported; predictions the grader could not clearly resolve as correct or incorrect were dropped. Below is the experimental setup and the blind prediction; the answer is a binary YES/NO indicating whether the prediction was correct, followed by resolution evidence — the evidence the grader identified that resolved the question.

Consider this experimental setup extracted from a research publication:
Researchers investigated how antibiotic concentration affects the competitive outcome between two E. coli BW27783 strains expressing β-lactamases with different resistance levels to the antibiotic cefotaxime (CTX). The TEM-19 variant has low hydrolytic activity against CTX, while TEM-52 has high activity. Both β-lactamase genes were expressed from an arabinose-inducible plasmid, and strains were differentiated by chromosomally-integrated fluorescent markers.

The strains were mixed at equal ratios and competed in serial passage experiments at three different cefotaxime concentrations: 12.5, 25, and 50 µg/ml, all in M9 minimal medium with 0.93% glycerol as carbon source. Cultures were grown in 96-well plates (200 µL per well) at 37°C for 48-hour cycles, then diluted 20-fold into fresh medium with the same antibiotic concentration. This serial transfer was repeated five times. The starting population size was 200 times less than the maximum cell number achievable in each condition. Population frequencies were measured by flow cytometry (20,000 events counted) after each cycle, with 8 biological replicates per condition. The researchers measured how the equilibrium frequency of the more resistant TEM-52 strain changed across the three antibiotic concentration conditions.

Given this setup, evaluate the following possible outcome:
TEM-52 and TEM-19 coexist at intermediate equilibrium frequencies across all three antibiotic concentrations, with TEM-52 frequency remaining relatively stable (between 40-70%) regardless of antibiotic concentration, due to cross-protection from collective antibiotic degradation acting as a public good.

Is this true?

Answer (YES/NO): NO